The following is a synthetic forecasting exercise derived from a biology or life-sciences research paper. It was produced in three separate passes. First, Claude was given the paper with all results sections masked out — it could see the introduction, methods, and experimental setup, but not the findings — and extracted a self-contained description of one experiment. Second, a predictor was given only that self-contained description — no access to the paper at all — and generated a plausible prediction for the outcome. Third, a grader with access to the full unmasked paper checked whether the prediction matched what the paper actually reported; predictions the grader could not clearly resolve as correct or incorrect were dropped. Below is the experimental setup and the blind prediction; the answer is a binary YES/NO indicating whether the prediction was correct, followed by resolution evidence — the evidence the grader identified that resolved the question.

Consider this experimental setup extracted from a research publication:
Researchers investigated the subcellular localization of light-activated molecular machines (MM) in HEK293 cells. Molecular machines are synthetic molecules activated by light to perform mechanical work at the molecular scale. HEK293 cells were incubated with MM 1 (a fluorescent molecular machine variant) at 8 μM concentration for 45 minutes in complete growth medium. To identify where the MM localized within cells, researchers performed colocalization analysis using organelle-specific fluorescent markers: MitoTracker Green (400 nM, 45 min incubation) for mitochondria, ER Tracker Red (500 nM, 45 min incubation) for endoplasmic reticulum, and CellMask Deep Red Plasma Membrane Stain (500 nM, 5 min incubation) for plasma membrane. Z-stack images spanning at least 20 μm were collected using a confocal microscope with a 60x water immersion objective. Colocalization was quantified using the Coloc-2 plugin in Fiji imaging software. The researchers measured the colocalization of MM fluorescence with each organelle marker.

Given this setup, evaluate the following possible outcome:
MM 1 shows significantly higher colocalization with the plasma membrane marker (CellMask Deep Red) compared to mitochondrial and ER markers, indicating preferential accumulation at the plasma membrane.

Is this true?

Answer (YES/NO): NO